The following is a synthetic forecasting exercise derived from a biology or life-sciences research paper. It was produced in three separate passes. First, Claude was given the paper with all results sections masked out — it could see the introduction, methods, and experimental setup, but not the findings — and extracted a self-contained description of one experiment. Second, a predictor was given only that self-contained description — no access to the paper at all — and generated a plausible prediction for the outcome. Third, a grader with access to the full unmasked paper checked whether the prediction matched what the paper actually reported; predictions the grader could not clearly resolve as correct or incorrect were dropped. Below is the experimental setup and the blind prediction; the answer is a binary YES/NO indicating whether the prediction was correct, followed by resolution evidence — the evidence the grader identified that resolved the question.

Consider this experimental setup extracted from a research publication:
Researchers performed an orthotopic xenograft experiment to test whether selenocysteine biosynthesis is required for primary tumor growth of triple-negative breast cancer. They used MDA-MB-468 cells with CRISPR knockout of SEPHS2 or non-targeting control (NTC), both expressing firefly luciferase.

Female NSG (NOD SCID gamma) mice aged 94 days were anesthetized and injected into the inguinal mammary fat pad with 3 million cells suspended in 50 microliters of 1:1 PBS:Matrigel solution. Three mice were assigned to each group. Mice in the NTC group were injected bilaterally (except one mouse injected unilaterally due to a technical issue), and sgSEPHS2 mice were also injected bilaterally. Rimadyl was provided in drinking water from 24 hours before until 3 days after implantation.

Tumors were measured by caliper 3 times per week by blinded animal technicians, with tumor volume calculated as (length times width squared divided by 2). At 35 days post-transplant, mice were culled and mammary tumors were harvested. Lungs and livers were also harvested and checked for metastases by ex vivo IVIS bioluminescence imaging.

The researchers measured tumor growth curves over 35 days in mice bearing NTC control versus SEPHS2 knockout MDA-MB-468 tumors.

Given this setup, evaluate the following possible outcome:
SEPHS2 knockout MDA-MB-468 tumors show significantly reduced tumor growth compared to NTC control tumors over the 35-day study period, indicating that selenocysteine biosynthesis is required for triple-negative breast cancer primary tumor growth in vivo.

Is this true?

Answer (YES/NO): YES